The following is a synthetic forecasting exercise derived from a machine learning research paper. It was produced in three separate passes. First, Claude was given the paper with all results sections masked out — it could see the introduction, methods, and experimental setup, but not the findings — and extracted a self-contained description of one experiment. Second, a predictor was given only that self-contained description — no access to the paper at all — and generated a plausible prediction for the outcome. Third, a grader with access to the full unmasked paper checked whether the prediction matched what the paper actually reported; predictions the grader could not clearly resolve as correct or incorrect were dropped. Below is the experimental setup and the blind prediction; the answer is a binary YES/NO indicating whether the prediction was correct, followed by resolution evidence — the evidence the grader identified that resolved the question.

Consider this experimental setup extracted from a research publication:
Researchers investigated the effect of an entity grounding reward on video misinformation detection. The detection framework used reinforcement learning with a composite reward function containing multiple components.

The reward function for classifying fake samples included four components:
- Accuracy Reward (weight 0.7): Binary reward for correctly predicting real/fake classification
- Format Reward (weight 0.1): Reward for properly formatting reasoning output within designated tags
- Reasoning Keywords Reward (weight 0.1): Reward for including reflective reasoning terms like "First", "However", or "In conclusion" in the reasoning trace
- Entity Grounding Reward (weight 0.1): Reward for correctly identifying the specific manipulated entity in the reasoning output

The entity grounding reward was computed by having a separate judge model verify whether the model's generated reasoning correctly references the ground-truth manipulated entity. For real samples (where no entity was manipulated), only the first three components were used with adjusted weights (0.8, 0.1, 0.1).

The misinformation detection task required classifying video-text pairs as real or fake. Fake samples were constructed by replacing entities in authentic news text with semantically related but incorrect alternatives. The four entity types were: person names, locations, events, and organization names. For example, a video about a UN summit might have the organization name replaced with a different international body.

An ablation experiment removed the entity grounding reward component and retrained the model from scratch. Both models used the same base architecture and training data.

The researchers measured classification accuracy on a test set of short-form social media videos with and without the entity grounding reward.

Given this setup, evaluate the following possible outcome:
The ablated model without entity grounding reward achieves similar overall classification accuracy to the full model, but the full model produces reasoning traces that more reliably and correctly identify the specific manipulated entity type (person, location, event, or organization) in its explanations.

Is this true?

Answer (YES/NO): NO